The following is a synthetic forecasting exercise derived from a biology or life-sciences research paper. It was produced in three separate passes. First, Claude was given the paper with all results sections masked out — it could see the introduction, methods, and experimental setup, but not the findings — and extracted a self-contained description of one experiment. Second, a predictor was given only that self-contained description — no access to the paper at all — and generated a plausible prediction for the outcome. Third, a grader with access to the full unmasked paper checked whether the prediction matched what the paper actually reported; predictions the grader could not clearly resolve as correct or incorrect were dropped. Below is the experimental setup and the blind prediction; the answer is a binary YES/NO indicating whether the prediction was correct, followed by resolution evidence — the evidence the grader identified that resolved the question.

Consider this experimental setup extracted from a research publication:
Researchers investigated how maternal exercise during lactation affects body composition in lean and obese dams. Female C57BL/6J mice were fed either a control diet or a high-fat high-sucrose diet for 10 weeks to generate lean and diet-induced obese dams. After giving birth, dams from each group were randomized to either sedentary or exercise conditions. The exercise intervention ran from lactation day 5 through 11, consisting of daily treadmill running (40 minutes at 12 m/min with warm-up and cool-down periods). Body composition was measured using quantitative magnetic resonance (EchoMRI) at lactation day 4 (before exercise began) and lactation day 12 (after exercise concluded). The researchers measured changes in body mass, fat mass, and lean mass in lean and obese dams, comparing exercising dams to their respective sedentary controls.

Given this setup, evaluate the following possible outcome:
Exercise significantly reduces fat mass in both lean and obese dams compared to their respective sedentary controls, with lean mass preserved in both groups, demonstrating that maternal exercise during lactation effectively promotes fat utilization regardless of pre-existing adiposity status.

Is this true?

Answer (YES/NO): NO